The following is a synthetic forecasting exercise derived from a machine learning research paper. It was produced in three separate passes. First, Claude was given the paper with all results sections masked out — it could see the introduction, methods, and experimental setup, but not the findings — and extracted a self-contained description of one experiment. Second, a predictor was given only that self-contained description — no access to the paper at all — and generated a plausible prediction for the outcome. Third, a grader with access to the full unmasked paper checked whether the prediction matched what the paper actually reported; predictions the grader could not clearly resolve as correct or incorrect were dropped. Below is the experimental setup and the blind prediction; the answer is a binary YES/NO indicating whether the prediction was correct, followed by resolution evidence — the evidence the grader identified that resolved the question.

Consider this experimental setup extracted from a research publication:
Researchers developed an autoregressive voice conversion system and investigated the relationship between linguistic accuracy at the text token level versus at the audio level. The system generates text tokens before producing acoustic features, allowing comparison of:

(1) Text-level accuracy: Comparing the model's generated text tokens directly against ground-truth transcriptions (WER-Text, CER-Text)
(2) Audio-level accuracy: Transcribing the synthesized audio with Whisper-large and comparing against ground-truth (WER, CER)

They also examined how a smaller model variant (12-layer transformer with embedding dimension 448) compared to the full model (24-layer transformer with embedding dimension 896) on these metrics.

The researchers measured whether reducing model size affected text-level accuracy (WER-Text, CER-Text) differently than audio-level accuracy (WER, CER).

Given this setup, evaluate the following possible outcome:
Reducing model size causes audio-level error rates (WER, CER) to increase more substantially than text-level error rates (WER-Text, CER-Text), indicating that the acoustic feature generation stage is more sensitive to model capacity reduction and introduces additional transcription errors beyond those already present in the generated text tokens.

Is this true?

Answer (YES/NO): YES